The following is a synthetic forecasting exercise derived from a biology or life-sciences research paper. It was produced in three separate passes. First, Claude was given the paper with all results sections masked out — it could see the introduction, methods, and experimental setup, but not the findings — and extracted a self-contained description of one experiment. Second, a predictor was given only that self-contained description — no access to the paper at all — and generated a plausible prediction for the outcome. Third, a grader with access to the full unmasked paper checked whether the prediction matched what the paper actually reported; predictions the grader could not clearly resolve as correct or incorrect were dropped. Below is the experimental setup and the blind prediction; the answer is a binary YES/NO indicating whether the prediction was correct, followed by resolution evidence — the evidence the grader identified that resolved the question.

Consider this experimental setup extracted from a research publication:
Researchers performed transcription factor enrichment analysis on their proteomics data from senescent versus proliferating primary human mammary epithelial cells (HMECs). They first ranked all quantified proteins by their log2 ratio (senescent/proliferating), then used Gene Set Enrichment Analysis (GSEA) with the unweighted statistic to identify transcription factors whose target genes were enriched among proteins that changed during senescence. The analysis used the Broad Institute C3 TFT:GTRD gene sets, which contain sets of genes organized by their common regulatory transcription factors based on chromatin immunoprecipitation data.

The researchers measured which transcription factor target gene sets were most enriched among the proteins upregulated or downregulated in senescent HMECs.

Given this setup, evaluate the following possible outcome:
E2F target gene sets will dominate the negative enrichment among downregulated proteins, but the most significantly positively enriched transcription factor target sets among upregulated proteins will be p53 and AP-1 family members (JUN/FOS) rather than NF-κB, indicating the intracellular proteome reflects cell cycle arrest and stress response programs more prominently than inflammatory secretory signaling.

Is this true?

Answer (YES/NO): NO